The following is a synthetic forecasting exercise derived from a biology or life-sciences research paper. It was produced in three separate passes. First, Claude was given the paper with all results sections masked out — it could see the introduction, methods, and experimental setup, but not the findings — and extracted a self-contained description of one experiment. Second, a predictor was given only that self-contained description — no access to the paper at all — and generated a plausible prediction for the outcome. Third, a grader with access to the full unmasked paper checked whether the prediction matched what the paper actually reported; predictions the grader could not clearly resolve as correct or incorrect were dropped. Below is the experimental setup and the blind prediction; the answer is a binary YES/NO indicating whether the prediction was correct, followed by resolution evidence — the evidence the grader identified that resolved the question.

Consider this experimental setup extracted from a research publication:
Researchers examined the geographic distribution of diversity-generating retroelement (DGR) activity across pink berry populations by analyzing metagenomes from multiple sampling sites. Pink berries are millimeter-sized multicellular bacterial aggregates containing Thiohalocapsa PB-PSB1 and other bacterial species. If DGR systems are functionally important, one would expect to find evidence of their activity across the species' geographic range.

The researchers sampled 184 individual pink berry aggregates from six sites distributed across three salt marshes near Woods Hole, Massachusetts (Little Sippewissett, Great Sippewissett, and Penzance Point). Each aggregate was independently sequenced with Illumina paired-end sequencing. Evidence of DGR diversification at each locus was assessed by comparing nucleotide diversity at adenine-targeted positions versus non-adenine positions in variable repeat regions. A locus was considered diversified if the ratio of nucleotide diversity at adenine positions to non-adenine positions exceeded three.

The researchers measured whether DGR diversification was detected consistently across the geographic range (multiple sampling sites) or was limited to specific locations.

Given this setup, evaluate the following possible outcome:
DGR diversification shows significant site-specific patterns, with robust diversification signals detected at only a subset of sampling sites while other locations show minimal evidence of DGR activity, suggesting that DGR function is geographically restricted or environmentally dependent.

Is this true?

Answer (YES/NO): YES